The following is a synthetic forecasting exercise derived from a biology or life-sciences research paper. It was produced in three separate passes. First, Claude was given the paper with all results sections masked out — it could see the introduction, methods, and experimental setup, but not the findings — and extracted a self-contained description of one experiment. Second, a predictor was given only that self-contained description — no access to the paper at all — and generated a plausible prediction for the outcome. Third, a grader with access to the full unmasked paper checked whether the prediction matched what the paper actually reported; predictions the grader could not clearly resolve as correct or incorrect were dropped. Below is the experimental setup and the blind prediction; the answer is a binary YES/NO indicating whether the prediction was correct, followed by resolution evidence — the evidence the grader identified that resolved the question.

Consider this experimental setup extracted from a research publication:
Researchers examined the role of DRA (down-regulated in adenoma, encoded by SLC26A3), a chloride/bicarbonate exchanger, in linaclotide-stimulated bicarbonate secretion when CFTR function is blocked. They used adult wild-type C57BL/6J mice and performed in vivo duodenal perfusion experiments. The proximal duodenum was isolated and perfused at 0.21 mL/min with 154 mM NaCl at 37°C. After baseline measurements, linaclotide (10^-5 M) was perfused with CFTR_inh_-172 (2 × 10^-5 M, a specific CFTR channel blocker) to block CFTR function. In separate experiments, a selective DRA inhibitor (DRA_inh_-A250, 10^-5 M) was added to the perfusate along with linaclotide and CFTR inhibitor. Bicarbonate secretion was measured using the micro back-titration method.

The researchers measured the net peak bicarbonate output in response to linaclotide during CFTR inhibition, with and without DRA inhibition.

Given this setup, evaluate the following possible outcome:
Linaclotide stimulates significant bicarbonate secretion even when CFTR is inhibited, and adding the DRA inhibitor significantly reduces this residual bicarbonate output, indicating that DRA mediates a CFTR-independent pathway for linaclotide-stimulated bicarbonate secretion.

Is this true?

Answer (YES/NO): YES